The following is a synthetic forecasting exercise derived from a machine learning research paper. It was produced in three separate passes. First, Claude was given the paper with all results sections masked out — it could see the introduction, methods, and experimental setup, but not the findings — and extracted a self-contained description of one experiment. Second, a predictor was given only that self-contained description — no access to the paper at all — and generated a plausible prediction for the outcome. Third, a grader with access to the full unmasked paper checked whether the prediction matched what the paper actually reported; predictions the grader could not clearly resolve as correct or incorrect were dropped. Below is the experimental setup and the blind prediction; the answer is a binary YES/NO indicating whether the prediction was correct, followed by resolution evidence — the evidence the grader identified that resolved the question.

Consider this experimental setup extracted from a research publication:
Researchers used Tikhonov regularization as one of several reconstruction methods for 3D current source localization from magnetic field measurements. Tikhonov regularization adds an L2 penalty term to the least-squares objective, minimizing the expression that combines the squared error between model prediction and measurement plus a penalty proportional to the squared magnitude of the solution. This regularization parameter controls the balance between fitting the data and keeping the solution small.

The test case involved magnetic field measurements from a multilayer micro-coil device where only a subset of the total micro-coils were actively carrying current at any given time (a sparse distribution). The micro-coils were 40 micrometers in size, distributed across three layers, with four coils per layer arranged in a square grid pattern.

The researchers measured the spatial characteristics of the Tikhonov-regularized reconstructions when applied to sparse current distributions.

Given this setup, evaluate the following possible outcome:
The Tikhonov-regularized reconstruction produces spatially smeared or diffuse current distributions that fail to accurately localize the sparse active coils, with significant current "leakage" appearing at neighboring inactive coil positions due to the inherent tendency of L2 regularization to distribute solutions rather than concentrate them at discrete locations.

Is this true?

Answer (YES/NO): YES